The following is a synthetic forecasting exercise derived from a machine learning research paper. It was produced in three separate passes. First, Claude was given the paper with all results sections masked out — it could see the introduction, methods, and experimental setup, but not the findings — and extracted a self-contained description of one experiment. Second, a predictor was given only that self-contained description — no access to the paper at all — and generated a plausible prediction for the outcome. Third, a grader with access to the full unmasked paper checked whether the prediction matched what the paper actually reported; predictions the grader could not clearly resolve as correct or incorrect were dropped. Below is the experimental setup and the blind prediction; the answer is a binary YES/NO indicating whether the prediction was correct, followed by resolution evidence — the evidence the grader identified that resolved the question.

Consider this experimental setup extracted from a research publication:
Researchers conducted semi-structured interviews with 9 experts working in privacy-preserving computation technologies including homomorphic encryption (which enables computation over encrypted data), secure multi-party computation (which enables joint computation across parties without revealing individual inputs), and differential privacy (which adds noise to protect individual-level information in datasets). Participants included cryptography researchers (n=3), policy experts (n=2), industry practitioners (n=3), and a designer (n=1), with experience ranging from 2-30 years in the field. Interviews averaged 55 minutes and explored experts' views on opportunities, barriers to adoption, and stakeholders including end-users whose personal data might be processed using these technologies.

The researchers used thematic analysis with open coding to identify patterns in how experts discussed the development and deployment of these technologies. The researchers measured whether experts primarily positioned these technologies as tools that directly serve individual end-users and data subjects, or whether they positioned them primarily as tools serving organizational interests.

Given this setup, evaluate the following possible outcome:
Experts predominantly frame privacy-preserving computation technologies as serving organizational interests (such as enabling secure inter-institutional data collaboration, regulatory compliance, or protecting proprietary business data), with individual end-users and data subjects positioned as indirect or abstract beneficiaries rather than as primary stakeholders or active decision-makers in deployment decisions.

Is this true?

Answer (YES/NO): YES